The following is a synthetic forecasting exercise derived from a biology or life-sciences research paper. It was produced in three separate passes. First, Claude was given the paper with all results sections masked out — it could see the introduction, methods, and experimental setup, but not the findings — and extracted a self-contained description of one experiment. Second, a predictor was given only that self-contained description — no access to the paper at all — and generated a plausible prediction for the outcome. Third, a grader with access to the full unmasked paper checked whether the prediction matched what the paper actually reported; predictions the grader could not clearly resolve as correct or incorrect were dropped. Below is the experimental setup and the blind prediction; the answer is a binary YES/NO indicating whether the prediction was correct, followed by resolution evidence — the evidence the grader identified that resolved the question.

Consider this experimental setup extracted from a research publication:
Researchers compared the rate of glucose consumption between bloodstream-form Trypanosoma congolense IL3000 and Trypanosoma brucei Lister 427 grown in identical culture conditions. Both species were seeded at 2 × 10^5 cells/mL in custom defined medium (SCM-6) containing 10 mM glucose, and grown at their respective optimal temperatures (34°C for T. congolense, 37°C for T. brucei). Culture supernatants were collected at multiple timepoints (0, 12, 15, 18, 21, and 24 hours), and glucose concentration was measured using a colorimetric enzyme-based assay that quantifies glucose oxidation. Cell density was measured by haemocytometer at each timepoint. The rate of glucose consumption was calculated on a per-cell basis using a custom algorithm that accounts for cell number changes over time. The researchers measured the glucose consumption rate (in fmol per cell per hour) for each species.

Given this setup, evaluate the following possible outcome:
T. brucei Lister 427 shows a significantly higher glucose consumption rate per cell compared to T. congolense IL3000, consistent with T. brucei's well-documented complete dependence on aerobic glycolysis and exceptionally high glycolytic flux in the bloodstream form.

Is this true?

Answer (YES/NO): YES